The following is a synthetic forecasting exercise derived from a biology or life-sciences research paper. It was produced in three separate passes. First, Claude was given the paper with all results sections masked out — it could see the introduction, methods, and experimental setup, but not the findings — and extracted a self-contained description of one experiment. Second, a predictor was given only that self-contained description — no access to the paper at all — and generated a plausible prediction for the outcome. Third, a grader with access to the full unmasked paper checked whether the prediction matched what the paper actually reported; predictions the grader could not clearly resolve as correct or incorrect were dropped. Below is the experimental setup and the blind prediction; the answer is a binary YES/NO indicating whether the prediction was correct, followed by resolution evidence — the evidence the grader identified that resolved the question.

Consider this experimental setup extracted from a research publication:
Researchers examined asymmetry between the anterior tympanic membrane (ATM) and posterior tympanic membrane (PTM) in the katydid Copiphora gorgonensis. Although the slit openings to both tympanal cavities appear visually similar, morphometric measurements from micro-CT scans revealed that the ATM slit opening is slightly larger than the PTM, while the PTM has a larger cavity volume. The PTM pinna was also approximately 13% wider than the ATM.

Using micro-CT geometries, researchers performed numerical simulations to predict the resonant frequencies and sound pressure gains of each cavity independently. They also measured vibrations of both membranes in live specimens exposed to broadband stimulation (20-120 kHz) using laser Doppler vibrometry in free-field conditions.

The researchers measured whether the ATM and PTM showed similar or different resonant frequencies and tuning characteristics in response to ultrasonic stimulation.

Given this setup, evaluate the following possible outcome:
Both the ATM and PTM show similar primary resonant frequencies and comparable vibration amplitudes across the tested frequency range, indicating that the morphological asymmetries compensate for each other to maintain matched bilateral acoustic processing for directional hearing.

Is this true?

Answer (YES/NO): NO